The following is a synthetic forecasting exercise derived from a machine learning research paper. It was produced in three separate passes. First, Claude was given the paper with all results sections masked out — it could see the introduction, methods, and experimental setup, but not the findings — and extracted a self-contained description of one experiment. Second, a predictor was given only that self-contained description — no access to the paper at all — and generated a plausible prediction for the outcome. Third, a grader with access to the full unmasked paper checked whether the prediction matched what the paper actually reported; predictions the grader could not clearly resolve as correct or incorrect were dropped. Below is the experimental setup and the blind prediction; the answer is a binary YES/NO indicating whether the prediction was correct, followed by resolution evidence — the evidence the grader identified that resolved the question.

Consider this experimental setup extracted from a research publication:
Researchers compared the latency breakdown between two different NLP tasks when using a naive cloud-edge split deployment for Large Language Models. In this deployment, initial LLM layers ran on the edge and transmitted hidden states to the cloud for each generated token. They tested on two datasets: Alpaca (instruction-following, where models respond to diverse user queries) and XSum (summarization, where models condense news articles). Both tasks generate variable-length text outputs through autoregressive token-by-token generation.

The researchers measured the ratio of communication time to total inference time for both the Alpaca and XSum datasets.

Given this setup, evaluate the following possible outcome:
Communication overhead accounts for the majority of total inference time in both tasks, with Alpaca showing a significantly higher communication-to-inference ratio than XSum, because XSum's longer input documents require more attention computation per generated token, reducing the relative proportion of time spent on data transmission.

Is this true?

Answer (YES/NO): NO